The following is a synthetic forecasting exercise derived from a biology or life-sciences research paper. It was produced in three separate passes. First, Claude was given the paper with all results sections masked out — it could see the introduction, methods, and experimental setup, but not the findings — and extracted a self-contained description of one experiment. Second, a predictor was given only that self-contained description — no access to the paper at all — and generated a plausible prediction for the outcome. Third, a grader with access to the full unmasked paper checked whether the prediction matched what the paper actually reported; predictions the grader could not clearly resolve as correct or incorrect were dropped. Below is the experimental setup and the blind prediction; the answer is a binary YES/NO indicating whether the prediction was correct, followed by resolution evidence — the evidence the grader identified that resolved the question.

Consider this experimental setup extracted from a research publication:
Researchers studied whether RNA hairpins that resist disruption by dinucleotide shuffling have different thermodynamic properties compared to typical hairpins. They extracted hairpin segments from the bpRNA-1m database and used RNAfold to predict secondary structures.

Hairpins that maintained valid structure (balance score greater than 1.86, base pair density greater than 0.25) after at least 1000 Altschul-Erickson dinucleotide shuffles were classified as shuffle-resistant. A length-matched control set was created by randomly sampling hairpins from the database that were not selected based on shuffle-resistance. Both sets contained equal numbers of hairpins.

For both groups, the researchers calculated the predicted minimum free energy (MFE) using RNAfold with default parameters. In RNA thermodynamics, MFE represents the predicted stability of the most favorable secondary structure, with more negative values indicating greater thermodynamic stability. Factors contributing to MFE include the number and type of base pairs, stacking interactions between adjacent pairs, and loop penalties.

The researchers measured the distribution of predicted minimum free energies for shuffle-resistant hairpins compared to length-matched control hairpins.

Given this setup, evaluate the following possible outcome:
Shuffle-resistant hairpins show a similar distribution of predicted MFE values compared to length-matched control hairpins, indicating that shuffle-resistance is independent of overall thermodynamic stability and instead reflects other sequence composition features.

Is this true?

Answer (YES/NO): YES